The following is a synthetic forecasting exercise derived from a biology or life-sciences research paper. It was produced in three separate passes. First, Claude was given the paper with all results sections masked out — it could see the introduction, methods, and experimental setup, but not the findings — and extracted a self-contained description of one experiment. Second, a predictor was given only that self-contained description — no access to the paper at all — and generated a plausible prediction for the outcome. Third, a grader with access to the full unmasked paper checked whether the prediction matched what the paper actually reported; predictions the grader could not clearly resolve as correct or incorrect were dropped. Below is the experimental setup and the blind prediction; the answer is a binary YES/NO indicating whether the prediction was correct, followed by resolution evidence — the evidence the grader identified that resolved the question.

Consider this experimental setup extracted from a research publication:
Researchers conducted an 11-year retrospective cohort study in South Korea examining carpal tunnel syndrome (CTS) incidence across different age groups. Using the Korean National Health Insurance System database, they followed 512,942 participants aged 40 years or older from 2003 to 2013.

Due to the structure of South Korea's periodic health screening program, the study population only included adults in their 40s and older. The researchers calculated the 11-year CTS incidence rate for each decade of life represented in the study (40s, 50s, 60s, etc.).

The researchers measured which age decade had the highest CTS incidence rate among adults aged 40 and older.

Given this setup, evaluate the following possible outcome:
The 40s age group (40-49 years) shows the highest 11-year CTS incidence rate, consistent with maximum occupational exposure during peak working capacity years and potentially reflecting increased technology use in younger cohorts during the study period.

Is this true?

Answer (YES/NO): YES